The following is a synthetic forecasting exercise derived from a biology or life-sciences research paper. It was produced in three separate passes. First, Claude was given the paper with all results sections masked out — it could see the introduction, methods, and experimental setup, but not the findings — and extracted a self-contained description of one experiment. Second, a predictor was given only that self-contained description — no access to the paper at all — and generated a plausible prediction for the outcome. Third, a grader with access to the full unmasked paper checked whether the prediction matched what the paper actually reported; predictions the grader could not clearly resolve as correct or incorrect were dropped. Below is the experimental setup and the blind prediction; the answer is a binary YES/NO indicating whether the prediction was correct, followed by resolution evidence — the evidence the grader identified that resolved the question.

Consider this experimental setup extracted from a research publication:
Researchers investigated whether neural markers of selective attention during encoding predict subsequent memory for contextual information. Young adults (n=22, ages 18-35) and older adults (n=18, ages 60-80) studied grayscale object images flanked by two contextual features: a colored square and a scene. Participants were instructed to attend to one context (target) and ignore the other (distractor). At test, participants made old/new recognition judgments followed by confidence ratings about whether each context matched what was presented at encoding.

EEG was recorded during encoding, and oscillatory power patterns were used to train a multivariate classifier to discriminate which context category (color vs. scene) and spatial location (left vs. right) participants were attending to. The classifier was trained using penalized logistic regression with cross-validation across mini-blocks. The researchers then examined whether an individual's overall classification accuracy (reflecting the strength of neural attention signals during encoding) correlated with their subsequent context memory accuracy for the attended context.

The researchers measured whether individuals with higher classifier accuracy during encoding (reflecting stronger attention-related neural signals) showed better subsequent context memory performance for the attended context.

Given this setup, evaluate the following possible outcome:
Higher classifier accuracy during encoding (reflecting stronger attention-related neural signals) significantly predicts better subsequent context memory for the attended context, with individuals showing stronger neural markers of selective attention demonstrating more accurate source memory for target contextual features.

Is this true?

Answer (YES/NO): YES